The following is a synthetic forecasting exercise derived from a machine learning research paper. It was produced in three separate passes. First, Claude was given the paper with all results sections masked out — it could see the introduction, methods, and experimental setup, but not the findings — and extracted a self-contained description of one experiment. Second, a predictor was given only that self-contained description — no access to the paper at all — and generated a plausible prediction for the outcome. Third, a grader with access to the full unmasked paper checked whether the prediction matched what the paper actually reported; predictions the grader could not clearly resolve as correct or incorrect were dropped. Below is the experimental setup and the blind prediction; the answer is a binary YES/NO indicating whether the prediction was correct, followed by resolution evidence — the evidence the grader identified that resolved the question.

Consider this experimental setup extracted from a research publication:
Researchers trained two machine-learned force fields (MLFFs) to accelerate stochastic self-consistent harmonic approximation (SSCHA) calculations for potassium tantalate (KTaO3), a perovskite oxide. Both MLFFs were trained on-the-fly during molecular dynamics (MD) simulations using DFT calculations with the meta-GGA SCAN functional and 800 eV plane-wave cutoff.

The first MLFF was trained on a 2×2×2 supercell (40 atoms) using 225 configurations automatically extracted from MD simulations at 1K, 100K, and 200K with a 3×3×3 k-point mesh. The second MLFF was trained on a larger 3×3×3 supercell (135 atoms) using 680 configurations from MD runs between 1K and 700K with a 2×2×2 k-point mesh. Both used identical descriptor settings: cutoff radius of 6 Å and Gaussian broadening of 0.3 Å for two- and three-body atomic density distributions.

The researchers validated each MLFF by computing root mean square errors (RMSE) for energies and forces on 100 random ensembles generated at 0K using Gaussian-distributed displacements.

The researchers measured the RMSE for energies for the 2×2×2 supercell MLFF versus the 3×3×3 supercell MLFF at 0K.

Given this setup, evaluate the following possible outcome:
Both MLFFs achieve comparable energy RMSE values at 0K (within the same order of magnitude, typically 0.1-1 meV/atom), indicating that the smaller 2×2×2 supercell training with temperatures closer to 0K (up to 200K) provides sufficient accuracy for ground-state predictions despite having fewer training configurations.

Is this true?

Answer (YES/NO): YES